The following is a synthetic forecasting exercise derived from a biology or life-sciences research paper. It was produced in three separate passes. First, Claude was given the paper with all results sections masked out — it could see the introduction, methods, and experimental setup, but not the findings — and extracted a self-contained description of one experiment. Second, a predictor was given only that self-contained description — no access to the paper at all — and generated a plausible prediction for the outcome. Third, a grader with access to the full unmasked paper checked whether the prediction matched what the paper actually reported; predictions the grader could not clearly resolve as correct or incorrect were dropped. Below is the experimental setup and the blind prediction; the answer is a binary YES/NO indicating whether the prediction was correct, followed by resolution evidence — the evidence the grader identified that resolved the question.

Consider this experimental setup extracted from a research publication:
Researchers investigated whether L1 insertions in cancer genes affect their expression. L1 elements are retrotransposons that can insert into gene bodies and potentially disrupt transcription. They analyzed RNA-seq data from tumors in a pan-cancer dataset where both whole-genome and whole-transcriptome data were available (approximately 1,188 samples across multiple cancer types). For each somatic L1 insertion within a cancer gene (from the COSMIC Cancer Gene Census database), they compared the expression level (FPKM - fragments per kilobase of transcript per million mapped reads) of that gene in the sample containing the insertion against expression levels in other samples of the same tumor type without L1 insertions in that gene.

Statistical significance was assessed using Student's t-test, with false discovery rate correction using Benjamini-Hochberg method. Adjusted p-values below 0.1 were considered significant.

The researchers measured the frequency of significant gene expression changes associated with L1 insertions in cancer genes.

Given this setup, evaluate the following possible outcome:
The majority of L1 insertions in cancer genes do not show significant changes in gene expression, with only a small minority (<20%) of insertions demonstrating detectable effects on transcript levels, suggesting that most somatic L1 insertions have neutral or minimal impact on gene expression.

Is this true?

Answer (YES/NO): YES